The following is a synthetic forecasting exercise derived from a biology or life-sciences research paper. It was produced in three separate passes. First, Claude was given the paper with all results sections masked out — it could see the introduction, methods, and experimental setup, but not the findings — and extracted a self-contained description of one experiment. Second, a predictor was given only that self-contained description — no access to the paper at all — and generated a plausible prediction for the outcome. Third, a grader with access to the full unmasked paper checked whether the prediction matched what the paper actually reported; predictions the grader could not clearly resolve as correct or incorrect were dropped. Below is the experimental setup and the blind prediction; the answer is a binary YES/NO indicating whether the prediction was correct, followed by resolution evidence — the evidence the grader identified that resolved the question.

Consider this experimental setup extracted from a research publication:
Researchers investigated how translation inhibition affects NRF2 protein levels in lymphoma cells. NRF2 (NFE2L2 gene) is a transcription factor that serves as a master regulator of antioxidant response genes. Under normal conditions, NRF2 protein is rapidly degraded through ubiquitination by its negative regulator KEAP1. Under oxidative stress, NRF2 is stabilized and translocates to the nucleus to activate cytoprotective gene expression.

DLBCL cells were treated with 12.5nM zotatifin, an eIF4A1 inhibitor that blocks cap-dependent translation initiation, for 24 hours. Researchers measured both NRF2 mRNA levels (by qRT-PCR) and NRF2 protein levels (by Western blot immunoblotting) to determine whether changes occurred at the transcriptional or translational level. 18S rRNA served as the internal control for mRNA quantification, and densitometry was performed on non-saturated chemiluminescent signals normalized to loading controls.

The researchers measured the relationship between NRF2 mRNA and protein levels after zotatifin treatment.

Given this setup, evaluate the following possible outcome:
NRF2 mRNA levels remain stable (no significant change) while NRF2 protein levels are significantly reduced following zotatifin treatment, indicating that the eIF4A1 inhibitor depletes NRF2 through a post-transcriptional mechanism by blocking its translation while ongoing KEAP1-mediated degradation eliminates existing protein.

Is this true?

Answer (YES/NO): YES